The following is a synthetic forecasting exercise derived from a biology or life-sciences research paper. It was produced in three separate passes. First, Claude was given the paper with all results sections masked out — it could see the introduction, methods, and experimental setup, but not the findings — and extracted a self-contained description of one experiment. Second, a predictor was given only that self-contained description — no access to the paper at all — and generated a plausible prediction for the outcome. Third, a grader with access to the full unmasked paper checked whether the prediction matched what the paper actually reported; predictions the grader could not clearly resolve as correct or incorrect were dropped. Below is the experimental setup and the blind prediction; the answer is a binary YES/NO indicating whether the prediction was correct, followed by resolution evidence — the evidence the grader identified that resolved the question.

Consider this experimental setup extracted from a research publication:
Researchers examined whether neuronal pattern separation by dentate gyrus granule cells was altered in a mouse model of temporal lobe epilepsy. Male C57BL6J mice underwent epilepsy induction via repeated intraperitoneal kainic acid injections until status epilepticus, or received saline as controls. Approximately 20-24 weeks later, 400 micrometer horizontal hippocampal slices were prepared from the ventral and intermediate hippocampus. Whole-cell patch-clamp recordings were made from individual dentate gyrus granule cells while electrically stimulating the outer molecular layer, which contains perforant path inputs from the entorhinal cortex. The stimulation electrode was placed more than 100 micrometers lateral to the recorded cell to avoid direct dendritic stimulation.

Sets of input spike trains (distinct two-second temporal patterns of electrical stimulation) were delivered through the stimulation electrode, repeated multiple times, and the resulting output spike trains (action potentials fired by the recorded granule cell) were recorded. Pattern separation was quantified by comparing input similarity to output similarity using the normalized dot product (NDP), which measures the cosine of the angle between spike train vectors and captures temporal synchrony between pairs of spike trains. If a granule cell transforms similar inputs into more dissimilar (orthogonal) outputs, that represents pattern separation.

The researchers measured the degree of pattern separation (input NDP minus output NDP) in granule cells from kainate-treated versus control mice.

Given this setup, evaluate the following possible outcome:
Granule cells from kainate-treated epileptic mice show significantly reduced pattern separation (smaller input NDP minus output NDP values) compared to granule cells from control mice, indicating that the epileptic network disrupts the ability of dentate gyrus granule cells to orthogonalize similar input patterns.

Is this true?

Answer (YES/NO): YES